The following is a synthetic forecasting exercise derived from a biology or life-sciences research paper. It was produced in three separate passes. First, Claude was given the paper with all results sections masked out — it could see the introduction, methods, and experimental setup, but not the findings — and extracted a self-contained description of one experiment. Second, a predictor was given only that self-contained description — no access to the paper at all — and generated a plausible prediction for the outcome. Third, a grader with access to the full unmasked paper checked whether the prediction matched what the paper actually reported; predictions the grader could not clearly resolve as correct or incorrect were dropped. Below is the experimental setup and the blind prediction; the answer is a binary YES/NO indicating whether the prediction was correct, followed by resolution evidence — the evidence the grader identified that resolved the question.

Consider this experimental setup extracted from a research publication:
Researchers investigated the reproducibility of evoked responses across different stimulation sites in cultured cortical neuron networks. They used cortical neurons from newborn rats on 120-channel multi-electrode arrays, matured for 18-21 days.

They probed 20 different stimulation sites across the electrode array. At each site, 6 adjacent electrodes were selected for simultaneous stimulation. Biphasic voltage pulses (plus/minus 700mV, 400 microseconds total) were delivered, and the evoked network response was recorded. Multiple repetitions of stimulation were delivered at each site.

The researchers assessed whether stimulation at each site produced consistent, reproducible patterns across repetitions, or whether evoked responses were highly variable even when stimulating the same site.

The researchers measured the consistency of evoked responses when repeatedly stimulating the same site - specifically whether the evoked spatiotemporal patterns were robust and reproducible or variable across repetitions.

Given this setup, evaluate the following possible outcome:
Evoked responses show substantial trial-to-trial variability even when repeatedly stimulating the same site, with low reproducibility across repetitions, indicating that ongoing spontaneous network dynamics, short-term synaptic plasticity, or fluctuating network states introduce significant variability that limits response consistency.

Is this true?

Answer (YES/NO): NO